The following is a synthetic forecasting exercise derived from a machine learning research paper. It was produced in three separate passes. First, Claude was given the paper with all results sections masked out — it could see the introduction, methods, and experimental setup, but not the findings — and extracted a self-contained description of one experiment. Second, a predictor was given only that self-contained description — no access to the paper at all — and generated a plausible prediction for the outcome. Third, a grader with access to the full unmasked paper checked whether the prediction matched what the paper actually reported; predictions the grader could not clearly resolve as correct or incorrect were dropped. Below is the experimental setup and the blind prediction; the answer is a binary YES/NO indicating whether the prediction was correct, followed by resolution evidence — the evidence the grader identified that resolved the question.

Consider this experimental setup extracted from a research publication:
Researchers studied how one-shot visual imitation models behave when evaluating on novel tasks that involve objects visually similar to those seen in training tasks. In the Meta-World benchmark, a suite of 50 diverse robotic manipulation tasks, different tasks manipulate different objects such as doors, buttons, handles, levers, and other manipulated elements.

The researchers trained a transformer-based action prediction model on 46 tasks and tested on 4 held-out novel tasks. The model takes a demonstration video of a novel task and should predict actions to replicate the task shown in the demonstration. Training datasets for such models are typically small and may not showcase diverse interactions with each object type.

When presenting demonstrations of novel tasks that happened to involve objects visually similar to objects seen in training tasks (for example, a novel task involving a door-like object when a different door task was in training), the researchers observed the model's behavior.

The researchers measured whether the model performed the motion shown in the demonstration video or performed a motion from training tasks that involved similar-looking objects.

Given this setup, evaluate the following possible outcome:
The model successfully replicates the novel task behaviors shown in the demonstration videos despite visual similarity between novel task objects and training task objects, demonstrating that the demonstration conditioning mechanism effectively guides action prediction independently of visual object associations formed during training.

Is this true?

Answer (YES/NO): NO